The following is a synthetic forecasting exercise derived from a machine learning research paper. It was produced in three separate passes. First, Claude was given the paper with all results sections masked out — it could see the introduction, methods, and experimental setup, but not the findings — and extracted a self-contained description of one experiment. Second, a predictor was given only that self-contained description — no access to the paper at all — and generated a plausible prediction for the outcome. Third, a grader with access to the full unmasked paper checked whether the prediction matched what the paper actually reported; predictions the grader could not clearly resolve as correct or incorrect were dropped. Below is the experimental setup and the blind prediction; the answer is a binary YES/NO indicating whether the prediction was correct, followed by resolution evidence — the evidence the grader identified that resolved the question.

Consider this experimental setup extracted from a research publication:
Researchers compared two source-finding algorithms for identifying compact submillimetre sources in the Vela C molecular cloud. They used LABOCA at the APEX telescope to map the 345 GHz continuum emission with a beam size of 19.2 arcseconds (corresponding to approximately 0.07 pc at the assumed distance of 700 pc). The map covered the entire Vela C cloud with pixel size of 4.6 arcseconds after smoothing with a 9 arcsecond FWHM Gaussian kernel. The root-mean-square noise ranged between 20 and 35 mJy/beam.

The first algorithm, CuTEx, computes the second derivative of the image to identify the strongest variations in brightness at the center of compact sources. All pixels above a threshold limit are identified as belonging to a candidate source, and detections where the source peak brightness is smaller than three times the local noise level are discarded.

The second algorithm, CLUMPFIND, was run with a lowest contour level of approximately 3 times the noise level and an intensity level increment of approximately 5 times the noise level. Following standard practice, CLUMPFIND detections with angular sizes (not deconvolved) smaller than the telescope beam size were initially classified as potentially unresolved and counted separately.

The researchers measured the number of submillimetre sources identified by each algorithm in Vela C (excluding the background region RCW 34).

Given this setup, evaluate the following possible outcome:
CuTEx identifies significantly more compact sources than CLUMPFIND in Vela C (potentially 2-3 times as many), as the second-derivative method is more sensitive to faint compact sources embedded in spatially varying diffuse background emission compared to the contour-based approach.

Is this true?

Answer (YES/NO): NO